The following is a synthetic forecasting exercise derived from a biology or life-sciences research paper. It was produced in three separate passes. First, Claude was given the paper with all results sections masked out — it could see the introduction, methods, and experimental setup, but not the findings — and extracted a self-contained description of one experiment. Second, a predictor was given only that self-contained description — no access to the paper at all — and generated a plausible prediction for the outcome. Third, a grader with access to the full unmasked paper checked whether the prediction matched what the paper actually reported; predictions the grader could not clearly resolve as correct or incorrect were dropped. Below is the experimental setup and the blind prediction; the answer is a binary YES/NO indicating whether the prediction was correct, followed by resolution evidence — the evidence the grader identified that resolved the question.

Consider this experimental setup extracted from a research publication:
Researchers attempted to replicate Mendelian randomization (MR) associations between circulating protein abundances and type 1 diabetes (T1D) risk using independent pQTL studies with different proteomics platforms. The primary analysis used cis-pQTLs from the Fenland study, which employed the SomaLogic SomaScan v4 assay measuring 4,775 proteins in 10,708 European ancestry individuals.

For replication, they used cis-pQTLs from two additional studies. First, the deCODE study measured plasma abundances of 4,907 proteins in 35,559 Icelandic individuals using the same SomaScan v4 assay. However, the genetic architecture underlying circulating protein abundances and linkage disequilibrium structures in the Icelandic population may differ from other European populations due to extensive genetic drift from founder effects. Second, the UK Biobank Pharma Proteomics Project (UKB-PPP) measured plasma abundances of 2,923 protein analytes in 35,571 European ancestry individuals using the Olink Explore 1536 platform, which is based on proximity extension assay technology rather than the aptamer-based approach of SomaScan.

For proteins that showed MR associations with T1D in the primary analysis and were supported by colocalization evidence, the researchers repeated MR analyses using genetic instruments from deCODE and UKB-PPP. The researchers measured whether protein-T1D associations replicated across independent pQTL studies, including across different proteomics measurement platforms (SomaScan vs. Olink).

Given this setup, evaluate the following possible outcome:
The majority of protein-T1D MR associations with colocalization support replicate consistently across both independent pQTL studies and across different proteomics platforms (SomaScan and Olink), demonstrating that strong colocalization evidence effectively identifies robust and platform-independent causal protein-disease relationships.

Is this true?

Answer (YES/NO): NO